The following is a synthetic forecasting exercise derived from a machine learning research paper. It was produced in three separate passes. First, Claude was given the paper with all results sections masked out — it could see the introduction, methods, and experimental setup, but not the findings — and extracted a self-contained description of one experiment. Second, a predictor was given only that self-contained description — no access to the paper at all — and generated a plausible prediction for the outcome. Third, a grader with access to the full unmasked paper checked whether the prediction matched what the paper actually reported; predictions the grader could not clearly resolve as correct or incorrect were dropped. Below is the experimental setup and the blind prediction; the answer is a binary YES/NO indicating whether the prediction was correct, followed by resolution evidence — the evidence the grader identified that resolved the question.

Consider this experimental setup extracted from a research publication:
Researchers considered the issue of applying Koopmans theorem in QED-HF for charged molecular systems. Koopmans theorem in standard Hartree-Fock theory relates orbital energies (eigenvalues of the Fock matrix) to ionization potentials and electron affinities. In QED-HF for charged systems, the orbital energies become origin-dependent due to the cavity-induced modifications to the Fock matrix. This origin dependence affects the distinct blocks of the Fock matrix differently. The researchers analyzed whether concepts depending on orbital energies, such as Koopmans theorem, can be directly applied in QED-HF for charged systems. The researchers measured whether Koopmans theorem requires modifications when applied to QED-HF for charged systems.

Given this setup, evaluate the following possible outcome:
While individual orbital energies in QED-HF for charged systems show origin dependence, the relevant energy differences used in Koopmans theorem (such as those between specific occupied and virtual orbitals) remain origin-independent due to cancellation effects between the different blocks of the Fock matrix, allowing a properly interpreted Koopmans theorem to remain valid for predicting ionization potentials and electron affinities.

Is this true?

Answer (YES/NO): NO